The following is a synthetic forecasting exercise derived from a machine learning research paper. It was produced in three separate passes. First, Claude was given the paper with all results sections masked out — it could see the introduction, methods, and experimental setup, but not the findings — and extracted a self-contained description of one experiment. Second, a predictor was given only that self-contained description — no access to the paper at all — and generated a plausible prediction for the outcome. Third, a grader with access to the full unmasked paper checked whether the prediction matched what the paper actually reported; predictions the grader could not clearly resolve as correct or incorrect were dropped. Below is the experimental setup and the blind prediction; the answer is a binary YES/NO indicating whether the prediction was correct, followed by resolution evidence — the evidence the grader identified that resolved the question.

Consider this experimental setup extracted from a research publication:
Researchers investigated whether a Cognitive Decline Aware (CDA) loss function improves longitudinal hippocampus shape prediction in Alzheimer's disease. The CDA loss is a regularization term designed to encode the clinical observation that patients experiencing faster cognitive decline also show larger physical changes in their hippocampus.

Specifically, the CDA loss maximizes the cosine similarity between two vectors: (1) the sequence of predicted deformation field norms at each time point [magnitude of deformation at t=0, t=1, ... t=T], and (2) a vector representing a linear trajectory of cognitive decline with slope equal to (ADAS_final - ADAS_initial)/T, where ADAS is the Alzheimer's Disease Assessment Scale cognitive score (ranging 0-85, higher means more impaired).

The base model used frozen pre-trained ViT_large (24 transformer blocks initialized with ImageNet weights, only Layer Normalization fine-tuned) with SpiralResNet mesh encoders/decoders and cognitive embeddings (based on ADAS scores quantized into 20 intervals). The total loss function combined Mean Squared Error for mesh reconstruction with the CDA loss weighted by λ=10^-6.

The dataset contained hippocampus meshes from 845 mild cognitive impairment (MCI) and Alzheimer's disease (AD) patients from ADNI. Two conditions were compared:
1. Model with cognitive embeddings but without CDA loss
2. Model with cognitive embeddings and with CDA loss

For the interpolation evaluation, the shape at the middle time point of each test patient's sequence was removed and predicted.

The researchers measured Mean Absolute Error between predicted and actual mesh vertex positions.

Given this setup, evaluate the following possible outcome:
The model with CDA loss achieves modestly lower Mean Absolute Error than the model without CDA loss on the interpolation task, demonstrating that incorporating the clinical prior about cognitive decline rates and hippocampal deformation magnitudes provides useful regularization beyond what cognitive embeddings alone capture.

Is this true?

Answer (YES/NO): YES